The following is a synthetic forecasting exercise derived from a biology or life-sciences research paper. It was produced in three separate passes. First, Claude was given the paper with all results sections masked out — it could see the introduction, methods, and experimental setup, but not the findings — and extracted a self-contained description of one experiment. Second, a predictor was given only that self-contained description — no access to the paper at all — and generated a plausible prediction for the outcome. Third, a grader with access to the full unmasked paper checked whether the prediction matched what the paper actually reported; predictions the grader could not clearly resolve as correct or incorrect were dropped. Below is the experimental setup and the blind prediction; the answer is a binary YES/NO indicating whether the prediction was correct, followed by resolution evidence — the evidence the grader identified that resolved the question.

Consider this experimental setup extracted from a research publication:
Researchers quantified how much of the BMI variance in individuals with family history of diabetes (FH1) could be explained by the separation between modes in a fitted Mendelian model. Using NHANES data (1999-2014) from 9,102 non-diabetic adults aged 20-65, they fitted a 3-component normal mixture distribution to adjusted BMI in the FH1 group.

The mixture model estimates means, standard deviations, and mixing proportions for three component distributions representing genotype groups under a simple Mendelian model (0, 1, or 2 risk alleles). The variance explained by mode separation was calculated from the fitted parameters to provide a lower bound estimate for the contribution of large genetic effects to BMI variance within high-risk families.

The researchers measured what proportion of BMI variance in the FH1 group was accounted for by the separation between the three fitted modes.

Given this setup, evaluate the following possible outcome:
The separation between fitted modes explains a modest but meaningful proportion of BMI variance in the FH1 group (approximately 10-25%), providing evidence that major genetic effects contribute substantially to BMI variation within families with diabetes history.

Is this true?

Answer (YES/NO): NO